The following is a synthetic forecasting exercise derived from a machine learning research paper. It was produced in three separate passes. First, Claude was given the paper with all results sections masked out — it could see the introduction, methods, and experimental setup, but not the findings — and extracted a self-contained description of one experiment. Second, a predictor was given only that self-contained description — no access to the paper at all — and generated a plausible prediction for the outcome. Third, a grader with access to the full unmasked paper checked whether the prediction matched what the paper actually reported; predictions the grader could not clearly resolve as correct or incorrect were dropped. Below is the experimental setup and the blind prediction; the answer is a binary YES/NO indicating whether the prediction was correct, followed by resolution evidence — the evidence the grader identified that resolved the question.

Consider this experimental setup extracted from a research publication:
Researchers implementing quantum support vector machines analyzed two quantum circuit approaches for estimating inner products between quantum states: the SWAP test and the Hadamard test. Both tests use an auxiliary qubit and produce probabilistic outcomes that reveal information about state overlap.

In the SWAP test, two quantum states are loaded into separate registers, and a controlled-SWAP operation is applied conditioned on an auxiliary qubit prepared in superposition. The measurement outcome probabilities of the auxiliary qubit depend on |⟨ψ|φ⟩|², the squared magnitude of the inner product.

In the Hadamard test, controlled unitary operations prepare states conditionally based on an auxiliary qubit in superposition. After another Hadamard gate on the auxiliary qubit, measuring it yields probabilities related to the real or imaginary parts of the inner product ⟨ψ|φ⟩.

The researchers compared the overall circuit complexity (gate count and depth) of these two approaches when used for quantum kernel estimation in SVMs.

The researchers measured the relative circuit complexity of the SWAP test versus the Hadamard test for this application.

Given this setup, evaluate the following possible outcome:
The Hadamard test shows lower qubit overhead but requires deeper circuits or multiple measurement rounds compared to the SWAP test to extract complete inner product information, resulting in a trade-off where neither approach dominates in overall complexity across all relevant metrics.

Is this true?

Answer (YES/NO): NO